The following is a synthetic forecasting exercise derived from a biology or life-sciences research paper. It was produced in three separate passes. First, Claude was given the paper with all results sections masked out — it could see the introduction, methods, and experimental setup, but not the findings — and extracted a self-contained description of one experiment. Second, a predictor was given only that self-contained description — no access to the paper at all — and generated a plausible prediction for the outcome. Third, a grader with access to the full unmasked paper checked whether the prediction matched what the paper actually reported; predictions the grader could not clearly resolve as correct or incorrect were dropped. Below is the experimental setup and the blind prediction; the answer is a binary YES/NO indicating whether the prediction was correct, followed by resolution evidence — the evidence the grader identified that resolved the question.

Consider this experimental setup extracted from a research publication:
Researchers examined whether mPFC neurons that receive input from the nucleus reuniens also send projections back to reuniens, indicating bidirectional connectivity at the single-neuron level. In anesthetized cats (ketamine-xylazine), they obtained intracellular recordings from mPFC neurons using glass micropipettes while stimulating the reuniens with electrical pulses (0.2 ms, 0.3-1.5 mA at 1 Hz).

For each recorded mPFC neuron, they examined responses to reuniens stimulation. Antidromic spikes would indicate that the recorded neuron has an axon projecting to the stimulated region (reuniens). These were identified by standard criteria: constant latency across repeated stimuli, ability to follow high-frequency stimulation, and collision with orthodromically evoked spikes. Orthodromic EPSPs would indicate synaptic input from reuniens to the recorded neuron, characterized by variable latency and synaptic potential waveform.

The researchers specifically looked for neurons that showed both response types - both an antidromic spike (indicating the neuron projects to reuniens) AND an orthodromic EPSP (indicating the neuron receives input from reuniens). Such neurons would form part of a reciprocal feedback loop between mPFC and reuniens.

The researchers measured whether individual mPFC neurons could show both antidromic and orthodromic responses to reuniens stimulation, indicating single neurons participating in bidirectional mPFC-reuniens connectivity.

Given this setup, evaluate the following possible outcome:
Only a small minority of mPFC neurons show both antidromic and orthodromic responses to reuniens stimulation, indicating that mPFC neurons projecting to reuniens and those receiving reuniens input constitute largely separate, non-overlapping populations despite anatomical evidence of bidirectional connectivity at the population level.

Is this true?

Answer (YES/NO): YES